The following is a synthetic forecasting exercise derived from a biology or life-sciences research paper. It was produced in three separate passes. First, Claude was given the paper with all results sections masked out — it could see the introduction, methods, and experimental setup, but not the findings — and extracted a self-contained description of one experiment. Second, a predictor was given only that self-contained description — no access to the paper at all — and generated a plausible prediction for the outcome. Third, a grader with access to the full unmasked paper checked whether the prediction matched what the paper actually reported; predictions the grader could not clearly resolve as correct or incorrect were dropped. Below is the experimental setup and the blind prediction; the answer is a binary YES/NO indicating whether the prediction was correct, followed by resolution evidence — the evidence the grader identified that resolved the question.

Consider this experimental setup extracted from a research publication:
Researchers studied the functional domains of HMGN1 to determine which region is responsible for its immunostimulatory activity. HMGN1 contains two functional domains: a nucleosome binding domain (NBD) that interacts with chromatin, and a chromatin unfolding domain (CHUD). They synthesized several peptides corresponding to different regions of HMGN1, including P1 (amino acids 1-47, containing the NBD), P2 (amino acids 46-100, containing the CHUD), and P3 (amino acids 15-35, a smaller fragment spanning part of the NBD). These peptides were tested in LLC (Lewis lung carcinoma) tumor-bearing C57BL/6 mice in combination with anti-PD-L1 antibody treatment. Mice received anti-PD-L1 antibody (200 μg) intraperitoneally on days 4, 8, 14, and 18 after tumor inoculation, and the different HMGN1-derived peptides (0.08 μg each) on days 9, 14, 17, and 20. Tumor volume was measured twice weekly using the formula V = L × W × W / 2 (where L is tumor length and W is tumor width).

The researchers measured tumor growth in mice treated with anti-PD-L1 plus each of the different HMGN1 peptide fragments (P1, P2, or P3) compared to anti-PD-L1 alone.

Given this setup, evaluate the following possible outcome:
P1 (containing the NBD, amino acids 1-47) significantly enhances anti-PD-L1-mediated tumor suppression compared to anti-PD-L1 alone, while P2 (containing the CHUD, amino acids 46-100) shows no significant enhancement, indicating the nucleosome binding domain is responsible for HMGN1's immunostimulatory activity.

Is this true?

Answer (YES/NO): YES